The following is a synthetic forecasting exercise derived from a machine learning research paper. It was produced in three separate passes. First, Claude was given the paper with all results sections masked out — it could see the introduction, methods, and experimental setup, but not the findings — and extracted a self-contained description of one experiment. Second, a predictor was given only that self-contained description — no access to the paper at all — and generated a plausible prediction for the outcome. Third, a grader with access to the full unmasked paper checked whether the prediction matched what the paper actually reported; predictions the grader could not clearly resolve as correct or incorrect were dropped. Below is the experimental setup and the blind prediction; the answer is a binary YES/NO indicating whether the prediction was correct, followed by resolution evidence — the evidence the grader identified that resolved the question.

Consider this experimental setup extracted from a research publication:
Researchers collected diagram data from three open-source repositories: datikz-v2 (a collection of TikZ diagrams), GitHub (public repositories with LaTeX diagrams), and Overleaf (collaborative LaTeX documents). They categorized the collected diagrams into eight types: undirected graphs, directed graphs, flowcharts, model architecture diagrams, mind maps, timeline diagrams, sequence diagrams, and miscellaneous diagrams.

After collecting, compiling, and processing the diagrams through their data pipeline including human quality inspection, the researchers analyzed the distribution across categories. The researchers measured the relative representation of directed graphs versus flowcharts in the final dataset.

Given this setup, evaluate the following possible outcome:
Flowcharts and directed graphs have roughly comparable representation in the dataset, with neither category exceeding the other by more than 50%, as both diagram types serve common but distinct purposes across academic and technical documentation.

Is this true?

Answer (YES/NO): NO